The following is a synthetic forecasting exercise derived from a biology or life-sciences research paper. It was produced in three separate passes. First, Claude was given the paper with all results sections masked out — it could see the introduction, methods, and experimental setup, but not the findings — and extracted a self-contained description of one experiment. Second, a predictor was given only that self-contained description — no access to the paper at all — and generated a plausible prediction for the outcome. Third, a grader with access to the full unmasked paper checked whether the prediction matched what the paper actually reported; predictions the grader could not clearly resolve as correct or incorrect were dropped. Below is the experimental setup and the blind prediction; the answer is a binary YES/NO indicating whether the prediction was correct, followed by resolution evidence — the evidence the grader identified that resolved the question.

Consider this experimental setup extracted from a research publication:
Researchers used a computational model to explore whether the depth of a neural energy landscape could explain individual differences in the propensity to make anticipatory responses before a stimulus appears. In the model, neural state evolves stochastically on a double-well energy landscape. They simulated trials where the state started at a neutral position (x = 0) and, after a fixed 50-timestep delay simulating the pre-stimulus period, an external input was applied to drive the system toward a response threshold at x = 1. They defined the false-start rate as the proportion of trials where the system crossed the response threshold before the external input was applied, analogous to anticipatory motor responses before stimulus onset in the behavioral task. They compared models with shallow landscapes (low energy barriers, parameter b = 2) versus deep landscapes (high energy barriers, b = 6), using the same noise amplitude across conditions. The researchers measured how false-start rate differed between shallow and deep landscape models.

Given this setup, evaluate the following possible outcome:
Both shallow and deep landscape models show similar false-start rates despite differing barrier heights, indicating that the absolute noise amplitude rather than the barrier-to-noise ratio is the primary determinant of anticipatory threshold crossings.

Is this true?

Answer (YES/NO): NO